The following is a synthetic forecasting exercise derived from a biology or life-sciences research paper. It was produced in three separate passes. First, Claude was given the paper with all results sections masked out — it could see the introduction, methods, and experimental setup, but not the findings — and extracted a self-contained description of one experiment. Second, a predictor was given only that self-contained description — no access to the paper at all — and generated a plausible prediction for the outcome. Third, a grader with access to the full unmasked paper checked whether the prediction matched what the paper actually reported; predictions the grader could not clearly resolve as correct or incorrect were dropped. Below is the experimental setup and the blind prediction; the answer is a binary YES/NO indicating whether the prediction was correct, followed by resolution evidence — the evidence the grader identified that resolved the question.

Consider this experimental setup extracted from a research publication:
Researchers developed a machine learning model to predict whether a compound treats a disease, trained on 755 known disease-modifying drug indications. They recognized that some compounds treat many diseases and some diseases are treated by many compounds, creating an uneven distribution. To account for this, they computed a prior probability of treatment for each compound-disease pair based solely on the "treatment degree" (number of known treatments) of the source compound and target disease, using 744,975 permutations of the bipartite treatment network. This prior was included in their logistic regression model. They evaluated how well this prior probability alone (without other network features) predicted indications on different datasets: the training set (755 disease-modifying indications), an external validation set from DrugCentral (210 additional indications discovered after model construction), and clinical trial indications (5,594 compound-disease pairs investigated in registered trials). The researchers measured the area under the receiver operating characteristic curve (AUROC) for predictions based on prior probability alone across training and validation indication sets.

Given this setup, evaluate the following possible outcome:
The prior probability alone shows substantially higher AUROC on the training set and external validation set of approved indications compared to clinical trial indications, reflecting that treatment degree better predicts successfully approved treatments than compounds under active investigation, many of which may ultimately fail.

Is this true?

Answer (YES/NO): NO